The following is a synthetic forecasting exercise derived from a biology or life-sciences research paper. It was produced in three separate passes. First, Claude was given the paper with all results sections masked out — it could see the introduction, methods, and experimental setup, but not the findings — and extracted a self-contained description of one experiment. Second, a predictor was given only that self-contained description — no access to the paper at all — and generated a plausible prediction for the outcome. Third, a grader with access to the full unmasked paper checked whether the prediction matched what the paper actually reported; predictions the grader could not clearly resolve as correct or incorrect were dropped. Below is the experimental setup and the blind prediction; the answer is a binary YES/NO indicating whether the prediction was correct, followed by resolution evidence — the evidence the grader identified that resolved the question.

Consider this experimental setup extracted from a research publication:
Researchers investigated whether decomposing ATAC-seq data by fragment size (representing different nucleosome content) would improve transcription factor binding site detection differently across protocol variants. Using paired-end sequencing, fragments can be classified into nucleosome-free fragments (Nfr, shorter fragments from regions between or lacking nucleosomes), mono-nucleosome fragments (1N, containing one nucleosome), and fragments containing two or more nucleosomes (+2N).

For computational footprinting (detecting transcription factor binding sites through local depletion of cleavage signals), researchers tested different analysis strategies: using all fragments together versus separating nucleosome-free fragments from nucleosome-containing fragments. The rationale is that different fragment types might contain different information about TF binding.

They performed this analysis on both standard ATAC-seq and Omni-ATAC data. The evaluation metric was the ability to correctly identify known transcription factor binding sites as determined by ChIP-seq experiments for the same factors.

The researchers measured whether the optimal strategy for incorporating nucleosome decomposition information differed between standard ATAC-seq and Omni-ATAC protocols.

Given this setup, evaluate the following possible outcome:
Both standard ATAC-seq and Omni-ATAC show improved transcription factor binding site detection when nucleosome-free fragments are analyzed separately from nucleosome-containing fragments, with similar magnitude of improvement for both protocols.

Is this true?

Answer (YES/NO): NO